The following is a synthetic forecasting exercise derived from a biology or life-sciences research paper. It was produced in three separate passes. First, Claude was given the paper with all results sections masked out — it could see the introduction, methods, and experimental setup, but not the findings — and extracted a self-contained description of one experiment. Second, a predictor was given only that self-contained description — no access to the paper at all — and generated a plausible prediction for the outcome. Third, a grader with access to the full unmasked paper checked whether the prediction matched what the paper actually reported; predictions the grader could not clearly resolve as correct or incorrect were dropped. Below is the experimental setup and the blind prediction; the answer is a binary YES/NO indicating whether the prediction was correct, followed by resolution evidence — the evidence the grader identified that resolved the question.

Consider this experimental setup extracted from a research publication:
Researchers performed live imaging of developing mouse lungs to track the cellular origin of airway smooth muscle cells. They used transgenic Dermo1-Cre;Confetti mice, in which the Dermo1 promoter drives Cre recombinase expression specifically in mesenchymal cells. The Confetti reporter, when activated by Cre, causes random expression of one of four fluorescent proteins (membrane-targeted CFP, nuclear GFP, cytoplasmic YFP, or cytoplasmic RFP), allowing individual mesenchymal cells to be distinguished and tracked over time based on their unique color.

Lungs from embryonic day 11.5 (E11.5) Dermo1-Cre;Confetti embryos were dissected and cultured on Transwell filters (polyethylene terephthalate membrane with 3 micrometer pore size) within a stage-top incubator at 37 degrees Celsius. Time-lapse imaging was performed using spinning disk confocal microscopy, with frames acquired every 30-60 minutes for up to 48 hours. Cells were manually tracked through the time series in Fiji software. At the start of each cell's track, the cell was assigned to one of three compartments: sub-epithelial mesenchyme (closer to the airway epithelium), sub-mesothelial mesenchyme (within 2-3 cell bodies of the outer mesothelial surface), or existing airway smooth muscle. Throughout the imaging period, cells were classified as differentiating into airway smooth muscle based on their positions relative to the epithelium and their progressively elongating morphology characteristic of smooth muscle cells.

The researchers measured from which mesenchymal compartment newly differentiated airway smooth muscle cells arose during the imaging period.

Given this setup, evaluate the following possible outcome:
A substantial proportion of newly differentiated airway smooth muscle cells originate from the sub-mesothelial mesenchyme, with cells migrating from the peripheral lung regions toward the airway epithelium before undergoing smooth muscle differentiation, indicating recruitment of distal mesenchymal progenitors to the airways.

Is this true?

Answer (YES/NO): NO